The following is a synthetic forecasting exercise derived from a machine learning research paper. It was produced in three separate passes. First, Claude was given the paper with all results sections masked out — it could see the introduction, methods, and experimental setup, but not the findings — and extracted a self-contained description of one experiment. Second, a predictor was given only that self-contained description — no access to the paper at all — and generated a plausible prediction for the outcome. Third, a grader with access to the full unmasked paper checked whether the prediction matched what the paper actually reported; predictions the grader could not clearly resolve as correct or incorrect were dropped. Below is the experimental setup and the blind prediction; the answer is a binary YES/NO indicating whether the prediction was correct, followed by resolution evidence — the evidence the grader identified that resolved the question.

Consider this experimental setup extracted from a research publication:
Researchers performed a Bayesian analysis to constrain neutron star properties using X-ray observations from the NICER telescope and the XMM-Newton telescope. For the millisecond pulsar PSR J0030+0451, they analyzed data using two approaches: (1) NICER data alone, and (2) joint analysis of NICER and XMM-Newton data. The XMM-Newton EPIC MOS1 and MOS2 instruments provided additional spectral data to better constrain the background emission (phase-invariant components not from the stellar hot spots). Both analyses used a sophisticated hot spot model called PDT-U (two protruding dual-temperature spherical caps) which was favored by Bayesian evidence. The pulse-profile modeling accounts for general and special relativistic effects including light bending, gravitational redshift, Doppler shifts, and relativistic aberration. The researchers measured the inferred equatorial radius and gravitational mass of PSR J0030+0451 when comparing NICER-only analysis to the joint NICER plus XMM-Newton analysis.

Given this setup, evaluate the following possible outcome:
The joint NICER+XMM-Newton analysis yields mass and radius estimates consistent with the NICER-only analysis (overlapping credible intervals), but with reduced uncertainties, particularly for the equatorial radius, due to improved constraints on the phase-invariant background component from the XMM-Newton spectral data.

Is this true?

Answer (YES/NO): NO